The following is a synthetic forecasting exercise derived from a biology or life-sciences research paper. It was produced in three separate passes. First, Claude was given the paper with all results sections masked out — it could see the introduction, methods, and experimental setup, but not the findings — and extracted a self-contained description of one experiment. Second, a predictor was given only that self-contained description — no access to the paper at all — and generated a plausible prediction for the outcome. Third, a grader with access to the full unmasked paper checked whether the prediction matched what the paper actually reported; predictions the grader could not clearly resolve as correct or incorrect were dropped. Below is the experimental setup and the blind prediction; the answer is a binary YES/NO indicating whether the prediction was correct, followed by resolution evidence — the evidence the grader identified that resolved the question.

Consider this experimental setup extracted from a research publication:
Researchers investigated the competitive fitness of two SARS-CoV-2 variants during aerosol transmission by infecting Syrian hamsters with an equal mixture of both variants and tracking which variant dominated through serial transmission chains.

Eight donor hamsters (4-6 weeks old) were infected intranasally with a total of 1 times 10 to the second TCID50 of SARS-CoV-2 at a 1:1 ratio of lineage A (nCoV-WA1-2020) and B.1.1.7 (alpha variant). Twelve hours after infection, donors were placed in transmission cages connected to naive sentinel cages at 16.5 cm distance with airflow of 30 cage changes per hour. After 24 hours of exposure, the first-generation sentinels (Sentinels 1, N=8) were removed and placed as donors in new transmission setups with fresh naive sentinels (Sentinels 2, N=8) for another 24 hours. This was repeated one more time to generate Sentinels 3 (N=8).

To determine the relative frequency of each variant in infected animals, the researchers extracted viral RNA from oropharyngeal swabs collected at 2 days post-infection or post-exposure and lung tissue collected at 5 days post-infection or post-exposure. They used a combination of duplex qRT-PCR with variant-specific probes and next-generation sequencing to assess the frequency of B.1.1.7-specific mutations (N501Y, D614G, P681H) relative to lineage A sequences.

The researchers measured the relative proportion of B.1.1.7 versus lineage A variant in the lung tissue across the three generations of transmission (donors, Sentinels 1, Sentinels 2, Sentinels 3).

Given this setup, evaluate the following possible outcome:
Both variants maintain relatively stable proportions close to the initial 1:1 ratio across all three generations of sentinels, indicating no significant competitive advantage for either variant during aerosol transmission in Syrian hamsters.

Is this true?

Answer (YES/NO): NO